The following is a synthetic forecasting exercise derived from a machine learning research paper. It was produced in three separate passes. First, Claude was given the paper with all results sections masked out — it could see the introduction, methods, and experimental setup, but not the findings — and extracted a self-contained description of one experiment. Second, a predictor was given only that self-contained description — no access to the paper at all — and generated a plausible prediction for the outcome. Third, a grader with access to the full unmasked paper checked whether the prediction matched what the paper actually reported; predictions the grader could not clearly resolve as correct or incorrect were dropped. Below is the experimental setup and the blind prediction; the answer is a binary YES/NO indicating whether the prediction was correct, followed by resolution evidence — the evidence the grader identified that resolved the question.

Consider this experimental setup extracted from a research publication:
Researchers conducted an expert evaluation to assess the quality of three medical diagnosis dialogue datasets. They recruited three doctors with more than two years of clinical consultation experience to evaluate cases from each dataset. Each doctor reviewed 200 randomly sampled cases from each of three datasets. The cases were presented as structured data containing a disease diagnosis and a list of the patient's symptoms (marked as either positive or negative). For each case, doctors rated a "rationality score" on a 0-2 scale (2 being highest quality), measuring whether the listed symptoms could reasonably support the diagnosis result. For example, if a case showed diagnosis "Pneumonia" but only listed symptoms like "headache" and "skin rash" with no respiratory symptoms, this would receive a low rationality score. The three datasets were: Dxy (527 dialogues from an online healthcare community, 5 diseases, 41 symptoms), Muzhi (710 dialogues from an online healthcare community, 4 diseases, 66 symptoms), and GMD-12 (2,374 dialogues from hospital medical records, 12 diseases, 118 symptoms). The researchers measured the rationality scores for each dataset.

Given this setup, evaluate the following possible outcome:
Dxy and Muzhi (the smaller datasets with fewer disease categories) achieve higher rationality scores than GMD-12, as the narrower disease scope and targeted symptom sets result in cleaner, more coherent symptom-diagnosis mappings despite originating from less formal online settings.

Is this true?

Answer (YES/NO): NO